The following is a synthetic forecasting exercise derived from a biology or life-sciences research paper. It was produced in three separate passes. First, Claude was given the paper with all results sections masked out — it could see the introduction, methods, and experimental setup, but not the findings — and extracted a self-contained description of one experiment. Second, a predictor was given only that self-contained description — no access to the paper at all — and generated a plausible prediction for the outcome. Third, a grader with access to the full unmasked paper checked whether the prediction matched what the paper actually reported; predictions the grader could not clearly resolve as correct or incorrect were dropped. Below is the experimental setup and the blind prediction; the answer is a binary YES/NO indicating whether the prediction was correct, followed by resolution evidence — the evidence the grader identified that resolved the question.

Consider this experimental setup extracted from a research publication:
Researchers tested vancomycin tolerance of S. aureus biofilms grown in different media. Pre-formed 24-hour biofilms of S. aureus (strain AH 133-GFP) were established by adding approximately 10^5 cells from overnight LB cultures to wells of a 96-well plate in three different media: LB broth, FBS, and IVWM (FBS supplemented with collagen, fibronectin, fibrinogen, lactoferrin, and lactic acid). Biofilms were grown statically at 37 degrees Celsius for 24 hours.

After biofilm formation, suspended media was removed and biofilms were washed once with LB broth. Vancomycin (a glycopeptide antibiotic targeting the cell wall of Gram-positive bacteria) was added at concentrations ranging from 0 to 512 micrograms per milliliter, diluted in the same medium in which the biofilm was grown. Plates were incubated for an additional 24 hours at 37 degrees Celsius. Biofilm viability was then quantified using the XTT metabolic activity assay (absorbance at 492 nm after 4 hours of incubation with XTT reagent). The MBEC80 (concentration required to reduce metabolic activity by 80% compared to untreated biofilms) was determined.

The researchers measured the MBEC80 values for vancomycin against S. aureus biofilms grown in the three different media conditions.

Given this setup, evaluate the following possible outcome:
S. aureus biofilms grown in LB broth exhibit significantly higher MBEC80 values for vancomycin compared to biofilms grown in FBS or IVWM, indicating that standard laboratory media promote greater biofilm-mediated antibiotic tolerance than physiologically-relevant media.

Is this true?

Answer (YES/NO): NO